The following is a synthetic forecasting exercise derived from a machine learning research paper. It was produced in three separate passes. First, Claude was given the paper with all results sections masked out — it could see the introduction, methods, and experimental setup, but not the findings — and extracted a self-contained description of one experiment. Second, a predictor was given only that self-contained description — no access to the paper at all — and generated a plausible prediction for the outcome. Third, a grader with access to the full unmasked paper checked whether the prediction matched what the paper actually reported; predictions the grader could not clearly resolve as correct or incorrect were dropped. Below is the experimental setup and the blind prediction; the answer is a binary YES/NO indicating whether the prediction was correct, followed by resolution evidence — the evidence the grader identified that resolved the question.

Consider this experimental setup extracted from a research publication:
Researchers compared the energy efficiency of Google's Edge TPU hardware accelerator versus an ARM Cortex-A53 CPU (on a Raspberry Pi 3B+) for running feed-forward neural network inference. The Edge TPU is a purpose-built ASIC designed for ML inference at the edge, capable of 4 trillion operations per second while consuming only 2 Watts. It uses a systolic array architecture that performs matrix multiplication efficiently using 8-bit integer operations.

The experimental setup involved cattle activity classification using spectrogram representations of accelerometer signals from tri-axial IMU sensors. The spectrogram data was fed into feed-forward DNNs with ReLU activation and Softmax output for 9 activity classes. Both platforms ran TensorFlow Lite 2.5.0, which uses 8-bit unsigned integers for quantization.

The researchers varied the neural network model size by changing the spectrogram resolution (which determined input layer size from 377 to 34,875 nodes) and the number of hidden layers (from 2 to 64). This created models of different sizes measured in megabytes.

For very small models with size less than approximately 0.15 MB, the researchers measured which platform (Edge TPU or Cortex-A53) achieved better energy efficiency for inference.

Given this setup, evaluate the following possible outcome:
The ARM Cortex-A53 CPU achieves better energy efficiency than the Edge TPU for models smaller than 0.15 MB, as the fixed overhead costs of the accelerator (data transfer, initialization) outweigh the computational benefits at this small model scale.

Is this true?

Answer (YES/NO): YES